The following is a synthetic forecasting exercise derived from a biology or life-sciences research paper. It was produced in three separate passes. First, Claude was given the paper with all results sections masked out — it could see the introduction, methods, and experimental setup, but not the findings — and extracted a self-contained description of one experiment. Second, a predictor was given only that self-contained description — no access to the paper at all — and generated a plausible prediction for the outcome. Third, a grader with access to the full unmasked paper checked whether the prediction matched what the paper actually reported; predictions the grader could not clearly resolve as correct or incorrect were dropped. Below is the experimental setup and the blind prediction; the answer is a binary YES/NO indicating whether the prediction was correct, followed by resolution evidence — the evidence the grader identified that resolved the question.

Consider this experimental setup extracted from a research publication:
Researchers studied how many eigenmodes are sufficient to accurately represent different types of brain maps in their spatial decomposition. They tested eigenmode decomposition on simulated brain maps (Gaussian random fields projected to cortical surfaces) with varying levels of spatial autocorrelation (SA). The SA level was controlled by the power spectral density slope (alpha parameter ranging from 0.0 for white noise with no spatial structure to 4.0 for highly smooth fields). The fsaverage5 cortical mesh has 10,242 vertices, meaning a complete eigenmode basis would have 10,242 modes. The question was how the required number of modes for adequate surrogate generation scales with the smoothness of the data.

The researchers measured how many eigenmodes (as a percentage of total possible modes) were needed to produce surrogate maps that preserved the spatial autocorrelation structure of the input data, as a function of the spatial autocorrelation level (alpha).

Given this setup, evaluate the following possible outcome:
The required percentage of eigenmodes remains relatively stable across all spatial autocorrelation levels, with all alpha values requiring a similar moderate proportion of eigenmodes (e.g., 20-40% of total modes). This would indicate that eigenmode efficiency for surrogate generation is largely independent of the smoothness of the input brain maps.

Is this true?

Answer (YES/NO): NO